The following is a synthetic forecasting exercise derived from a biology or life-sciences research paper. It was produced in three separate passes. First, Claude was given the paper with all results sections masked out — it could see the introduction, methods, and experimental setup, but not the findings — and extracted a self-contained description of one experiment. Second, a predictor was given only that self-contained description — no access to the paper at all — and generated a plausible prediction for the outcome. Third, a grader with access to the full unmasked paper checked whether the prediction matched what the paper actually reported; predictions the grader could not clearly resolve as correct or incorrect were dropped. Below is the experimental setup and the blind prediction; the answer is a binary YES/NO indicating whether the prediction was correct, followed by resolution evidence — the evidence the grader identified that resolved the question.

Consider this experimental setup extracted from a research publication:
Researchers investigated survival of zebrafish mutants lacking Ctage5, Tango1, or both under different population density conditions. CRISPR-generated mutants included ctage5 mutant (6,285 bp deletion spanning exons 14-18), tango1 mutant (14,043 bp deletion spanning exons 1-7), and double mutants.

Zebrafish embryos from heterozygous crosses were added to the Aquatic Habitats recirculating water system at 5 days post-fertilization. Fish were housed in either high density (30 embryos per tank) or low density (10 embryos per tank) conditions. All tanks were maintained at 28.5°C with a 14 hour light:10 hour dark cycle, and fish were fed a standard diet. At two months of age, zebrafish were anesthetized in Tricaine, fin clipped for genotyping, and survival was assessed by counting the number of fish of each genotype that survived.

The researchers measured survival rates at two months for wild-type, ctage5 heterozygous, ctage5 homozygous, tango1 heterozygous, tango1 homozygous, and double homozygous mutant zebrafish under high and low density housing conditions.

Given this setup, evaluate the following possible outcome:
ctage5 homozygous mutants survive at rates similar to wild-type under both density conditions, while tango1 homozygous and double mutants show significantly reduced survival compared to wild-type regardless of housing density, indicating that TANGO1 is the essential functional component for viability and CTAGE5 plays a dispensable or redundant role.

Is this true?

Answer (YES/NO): NO